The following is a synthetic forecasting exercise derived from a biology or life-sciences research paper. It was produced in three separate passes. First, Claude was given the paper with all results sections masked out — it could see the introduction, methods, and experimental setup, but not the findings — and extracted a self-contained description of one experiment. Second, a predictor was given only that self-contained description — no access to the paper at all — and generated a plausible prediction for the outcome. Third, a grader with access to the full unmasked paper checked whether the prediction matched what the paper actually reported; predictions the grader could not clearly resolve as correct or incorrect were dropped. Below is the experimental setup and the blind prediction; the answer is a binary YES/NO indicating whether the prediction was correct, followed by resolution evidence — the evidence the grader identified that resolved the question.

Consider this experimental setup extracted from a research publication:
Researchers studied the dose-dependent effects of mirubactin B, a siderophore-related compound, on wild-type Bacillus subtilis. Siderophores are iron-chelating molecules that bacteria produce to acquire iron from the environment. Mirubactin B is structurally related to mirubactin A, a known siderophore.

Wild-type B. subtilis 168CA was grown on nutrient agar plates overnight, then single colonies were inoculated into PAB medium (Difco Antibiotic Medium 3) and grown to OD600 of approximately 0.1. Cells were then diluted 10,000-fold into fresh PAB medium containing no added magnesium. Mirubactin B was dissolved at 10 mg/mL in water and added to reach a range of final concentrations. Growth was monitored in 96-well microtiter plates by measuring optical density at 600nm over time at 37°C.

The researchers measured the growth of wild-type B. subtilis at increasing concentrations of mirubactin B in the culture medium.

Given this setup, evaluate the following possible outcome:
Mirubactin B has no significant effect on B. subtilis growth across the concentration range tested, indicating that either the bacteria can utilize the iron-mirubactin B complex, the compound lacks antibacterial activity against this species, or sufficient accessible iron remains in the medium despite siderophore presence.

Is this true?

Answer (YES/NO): NO